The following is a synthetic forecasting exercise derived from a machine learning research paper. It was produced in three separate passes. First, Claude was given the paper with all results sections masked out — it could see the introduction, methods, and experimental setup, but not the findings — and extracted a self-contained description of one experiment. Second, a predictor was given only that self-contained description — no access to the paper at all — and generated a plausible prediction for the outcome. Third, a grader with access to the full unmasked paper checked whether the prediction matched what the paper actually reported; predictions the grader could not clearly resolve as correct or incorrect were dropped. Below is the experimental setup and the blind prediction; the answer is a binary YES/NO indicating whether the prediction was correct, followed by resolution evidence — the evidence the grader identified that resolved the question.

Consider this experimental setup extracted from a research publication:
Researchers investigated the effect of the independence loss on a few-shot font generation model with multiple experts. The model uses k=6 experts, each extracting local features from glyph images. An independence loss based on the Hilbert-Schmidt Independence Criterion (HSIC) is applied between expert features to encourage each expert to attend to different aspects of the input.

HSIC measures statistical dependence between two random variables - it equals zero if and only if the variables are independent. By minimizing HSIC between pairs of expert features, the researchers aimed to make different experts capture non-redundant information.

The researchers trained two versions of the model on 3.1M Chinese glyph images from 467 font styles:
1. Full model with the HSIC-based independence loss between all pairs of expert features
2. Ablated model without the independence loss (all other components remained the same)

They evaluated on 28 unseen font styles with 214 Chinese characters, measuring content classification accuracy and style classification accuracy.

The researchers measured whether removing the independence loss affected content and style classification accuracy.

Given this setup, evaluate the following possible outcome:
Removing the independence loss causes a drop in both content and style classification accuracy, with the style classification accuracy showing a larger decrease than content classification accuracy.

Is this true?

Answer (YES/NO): YES